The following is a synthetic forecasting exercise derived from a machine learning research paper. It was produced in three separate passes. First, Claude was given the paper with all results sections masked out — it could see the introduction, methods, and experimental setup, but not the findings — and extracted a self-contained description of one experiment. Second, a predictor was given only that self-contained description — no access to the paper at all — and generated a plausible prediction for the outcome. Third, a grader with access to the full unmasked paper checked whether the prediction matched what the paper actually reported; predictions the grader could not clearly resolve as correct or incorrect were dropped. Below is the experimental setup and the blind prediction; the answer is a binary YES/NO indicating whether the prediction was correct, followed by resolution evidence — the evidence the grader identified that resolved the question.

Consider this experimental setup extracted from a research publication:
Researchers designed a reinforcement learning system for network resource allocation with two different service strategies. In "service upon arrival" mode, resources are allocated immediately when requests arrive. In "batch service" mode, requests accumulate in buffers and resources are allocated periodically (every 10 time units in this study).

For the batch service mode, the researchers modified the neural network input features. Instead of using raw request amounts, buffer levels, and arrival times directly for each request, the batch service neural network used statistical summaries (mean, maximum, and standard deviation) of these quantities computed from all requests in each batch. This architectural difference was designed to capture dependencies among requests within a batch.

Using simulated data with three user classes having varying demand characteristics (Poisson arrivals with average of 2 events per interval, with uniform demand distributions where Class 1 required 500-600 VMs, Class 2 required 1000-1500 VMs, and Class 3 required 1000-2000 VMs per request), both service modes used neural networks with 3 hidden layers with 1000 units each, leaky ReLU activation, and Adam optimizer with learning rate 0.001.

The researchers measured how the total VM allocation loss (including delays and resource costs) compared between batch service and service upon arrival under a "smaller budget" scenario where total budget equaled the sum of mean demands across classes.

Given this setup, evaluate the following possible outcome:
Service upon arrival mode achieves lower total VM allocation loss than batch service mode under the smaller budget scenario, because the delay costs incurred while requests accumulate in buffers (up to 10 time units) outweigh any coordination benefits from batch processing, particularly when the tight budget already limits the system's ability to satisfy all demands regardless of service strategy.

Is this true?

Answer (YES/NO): YES